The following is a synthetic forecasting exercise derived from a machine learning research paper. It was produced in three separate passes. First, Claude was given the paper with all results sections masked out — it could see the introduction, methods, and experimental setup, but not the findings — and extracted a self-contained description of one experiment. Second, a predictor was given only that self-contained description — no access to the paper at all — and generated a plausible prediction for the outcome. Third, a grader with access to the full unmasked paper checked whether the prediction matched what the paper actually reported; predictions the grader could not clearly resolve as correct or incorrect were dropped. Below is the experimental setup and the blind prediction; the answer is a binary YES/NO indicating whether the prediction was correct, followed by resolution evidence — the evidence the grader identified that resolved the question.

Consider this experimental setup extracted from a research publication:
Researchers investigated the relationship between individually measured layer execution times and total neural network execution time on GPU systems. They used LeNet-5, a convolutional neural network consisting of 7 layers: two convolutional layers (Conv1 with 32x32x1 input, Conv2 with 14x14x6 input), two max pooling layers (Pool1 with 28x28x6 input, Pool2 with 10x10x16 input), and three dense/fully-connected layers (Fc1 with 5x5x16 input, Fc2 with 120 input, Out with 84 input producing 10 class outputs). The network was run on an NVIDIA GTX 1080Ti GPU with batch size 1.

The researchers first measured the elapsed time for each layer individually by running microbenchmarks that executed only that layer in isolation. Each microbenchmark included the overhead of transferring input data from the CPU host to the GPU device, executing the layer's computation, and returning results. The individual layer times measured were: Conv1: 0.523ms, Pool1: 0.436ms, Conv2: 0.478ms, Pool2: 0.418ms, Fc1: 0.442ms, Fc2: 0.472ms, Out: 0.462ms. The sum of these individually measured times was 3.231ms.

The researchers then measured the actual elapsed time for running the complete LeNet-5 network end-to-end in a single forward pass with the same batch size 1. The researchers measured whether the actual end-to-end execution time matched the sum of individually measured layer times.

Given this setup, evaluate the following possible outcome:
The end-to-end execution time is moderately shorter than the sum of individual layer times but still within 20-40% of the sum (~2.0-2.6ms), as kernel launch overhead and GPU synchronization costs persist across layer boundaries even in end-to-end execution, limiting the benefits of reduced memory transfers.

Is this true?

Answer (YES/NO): NO